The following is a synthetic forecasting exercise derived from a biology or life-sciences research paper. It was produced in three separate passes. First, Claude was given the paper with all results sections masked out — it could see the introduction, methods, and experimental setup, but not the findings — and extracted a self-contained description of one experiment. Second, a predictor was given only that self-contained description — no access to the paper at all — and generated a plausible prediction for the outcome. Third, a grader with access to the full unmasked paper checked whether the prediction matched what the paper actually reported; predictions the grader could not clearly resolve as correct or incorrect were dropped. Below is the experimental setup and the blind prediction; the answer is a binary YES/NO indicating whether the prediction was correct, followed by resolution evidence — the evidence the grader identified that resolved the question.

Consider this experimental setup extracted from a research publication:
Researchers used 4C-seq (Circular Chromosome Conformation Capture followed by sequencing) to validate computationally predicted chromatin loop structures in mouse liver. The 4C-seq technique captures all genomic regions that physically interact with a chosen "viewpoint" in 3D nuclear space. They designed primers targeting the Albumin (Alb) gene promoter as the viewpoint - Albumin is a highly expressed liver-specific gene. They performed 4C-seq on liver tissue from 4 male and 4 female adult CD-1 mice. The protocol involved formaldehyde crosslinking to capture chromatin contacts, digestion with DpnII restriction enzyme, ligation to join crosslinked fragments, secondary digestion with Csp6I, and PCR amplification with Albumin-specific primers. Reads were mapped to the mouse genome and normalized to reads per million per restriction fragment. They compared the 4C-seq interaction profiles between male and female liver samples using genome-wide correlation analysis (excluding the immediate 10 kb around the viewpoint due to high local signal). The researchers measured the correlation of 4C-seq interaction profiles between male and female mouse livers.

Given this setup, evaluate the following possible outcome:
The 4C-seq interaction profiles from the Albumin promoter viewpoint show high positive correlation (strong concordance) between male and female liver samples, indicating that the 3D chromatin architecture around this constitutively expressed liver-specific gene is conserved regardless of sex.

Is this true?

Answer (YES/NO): YES